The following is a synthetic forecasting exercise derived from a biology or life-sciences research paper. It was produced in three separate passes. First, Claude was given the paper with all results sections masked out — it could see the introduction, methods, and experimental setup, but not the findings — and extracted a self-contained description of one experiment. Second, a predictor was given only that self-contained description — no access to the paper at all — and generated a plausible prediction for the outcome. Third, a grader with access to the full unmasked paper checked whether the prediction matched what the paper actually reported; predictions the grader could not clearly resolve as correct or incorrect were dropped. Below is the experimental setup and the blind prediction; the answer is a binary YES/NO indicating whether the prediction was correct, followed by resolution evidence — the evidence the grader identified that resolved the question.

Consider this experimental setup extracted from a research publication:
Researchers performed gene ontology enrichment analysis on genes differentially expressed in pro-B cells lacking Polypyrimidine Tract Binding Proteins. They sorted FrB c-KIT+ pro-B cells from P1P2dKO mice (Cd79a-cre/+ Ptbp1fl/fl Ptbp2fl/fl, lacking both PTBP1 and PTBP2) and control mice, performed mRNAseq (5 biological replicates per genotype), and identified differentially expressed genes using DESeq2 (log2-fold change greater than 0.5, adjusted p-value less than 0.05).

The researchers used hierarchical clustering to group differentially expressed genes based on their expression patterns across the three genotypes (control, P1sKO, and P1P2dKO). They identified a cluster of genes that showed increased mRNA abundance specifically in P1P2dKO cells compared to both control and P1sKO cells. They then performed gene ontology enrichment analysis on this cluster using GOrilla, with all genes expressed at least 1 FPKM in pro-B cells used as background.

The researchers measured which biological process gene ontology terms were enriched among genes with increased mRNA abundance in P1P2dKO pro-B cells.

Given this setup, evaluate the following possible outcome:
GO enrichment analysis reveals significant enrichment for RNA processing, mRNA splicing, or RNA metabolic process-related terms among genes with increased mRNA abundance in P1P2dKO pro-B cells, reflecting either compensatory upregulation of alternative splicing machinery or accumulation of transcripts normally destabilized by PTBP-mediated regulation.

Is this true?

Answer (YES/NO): NO